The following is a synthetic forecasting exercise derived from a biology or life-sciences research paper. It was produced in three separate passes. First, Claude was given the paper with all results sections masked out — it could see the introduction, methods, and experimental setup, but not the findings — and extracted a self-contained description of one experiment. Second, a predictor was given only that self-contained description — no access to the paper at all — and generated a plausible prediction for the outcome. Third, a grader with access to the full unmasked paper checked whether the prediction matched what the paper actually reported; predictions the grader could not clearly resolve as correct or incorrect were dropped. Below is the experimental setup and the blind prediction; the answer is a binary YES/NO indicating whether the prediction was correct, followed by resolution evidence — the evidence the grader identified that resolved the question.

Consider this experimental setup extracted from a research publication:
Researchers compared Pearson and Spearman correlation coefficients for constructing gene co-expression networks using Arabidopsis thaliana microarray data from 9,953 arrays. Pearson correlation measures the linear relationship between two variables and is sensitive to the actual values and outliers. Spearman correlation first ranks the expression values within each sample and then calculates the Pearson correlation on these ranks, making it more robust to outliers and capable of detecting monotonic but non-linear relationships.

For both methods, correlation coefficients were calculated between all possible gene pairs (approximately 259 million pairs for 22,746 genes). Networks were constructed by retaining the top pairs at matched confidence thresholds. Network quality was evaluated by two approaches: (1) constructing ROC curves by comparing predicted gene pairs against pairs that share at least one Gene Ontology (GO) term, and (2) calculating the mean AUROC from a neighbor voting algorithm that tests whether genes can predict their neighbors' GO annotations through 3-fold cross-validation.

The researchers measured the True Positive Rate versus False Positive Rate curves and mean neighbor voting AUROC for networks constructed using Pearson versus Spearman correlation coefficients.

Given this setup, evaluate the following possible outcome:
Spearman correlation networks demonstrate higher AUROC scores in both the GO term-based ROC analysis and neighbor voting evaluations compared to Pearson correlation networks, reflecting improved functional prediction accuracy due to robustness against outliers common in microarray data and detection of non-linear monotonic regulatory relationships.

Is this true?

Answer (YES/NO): NO